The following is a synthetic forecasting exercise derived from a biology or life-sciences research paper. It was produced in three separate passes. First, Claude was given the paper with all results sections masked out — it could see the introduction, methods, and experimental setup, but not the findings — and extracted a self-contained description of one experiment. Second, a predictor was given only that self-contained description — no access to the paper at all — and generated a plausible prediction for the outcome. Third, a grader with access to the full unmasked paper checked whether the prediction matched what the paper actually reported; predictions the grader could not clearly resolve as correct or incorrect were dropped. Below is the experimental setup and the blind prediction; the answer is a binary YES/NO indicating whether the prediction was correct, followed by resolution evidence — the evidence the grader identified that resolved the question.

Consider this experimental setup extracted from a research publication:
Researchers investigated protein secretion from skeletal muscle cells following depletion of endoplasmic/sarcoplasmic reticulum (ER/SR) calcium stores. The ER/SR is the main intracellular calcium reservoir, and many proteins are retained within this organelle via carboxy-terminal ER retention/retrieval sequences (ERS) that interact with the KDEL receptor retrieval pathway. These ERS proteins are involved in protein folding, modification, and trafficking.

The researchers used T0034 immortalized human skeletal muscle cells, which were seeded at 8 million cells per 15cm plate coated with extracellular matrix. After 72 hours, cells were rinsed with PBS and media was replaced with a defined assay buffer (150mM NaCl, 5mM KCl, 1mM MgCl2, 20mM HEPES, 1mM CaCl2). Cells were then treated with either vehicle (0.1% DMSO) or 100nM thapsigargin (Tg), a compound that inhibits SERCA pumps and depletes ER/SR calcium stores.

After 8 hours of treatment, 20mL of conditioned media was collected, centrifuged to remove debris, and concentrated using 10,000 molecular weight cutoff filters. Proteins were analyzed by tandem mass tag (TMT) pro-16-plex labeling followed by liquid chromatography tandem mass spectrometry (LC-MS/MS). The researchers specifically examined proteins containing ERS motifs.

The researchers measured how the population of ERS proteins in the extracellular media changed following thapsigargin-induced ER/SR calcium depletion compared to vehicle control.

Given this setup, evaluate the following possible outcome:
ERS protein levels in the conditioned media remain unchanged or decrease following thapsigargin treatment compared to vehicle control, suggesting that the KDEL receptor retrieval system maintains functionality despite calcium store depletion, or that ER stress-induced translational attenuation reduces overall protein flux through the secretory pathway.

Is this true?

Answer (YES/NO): NO